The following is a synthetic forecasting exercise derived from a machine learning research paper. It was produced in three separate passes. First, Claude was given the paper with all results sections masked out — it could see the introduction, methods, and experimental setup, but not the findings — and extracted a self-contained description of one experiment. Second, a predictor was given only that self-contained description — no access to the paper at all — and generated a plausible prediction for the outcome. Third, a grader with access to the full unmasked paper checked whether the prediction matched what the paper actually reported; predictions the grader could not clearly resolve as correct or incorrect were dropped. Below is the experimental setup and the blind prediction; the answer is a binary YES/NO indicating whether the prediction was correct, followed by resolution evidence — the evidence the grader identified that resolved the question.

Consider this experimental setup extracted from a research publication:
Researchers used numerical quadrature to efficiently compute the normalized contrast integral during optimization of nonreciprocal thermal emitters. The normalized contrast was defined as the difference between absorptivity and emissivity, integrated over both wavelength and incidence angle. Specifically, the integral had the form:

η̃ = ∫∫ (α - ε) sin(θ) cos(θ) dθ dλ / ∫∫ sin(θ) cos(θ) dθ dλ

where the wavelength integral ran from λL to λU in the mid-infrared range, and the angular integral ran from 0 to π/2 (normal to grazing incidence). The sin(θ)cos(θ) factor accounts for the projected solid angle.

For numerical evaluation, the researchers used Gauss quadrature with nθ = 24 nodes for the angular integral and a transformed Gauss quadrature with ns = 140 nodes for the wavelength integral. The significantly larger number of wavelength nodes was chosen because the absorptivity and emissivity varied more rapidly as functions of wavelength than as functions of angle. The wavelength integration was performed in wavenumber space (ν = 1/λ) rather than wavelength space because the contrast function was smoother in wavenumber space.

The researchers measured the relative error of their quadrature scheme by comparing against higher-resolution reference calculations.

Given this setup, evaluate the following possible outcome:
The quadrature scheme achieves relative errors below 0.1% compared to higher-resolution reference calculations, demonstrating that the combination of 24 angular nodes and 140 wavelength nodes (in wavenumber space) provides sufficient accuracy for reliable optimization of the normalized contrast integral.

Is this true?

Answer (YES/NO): YES